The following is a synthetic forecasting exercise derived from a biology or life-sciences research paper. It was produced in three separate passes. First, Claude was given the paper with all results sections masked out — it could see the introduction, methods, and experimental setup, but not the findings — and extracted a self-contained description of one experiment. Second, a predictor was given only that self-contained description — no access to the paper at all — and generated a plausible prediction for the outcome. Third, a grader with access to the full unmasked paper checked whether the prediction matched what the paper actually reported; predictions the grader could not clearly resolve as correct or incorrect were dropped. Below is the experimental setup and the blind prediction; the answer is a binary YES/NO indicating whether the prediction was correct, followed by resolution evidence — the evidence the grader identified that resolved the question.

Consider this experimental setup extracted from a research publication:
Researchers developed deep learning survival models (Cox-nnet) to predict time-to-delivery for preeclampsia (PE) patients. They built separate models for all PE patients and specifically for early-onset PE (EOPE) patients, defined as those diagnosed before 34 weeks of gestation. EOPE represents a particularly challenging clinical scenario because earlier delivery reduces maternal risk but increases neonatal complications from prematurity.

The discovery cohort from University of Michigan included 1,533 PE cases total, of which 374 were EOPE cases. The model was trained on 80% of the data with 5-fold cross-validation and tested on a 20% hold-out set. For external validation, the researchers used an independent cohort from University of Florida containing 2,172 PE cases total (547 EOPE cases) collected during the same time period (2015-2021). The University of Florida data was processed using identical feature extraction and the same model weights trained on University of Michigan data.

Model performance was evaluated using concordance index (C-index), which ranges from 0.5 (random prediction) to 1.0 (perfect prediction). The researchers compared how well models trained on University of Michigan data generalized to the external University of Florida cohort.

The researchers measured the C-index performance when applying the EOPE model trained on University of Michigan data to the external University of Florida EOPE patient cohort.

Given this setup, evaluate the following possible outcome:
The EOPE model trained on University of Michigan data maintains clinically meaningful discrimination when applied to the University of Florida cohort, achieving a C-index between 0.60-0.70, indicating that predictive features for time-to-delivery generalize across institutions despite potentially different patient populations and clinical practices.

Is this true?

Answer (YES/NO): YES